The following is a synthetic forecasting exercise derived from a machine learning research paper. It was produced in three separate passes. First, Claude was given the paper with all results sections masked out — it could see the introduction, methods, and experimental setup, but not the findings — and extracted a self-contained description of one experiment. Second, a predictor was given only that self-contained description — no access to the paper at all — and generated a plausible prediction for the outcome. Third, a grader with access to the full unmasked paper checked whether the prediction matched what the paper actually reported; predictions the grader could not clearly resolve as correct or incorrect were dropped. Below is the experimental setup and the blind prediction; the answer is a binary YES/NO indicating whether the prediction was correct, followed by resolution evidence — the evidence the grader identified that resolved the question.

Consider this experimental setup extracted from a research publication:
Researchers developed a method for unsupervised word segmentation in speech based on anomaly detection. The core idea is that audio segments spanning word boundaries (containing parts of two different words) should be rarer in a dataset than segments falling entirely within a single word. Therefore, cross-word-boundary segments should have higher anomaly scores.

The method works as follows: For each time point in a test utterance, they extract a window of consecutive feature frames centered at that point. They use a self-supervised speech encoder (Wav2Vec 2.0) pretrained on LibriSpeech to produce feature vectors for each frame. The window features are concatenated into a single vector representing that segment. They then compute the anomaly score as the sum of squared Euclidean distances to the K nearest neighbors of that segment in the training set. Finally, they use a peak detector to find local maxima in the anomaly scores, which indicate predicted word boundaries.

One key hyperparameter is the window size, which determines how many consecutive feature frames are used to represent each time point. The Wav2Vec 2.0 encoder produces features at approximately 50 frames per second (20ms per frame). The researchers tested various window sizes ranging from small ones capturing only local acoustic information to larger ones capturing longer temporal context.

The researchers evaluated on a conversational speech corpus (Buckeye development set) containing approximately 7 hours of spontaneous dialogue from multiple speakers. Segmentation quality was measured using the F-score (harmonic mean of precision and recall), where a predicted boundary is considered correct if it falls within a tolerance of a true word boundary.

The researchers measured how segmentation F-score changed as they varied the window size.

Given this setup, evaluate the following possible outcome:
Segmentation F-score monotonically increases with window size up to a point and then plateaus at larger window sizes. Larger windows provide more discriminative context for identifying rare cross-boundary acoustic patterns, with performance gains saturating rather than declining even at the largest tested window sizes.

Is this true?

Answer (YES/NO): NO